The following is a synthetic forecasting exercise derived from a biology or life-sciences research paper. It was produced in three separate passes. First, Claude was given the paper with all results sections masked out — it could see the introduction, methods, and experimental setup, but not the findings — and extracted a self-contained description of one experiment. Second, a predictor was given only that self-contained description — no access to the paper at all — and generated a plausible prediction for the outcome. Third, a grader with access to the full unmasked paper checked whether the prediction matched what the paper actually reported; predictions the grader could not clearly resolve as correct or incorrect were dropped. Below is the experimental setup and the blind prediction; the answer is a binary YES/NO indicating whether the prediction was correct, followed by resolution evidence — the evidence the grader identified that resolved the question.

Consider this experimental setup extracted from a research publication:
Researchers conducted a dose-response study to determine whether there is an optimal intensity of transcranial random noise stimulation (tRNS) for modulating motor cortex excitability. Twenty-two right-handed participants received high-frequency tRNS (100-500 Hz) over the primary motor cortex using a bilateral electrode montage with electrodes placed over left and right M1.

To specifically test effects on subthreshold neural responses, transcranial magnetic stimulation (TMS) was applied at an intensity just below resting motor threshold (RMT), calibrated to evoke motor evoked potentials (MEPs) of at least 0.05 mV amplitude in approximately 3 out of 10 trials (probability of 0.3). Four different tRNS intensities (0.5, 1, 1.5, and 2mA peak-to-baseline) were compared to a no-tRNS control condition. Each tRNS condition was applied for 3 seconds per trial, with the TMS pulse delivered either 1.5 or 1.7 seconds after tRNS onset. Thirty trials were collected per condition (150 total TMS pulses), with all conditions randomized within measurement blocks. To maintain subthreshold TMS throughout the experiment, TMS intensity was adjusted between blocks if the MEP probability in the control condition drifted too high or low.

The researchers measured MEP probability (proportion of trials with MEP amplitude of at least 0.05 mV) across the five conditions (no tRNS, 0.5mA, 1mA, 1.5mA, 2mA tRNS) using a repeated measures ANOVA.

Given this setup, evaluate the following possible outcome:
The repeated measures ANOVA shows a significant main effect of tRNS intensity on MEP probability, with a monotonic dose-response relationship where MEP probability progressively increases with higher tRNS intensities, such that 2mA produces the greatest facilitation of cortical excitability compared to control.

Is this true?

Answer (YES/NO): YES